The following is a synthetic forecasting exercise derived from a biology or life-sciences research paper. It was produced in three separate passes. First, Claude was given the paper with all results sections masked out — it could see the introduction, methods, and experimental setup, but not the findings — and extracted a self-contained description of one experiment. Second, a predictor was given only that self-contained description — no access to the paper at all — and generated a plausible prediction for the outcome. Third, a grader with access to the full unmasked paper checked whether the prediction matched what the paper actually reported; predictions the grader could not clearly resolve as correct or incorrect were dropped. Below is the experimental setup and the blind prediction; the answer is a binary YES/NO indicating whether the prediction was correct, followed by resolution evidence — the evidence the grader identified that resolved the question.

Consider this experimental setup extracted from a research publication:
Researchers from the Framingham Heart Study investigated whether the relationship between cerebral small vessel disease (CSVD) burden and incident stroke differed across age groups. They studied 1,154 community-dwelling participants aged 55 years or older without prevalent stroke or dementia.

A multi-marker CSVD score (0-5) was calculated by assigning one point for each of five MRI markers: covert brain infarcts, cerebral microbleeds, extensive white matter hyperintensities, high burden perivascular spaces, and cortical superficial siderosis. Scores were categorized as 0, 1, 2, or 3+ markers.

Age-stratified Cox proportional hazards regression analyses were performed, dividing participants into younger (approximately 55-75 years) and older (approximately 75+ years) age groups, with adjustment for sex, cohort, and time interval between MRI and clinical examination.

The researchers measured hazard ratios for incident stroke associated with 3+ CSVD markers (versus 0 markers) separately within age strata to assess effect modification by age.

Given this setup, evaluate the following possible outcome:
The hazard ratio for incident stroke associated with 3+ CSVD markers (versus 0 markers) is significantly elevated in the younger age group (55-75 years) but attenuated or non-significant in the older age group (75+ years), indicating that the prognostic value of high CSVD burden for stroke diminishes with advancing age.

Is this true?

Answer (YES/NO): NO